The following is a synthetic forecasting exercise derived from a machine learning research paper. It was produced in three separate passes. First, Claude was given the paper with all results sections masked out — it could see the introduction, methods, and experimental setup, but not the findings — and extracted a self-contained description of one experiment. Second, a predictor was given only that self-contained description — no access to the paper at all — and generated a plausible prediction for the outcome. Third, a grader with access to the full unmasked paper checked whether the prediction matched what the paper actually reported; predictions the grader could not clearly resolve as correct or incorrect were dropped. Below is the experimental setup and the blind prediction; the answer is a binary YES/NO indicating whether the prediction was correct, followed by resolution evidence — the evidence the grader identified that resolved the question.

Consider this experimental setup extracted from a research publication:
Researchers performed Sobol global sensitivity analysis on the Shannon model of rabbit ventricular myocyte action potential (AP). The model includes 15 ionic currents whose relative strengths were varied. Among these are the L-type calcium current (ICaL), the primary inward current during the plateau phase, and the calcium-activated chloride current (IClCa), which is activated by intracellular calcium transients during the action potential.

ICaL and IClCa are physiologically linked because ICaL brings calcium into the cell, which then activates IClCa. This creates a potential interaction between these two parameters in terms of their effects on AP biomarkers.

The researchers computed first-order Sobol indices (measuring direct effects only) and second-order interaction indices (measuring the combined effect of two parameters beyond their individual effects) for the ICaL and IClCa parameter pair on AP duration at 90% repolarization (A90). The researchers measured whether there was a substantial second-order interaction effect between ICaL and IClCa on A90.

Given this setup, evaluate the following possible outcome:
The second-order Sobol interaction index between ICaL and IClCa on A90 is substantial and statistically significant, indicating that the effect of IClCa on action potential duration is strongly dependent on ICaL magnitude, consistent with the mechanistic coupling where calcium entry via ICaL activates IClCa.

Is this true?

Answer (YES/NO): NO